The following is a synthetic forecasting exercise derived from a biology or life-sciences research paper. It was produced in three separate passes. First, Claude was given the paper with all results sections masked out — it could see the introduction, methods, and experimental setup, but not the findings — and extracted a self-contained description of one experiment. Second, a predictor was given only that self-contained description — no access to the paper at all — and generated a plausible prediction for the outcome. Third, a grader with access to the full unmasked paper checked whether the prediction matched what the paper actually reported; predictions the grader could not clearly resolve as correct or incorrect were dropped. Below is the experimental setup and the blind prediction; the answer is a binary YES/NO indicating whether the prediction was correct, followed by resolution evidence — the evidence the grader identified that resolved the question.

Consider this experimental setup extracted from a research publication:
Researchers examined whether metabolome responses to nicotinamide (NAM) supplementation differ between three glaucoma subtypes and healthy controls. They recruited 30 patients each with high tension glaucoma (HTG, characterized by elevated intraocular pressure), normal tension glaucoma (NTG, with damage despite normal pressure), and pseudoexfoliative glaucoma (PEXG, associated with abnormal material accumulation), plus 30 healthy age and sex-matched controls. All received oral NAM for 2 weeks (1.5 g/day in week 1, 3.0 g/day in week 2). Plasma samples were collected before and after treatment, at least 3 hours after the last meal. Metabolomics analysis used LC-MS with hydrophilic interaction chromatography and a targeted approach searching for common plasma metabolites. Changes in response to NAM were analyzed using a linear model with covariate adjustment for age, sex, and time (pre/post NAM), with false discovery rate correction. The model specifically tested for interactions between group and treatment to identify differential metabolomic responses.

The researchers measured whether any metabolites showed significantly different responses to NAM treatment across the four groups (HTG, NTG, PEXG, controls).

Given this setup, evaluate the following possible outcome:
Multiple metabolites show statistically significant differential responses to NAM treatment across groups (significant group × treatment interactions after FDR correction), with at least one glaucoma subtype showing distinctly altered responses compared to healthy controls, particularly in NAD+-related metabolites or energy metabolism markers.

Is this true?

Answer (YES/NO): NO